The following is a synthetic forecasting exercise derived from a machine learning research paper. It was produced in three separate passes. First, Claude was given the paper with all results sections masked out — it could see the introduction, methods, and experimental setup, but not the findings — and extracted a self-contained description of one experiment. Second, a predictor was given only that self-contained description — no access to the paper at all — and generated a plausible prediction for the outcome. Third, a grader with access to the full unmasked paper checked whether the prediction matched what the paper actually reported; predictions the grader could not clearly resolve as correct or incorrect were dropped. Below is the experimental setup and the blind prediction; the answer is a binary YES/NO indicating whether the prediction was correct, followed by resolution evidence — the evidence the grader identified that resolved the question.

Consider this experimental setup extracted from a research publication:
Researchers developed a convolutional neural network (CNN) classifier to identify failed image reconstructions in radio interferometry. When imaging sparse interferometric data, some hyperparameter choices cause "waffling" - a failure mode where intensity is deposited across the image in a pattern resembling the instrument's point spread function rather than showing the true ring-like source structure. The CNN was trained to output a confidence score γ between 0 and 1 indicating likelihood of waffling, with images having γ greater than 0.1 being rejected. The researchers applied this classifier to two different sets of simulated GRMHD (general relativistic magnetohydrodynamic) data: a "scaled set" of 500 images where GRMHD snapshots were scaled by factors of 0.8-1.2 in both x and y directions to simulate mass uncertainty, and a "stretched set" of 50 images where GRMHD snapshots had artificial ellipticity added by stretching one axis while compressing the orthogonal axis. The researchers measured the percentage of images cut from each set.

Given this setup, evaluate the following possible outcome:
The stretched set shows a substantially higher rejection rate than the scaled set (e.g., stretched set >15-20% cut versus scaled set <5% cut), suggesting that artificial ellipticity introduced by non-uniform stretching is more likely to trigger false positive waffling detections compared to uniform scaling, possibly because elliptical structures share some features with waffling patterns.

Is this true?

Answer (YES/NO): NO